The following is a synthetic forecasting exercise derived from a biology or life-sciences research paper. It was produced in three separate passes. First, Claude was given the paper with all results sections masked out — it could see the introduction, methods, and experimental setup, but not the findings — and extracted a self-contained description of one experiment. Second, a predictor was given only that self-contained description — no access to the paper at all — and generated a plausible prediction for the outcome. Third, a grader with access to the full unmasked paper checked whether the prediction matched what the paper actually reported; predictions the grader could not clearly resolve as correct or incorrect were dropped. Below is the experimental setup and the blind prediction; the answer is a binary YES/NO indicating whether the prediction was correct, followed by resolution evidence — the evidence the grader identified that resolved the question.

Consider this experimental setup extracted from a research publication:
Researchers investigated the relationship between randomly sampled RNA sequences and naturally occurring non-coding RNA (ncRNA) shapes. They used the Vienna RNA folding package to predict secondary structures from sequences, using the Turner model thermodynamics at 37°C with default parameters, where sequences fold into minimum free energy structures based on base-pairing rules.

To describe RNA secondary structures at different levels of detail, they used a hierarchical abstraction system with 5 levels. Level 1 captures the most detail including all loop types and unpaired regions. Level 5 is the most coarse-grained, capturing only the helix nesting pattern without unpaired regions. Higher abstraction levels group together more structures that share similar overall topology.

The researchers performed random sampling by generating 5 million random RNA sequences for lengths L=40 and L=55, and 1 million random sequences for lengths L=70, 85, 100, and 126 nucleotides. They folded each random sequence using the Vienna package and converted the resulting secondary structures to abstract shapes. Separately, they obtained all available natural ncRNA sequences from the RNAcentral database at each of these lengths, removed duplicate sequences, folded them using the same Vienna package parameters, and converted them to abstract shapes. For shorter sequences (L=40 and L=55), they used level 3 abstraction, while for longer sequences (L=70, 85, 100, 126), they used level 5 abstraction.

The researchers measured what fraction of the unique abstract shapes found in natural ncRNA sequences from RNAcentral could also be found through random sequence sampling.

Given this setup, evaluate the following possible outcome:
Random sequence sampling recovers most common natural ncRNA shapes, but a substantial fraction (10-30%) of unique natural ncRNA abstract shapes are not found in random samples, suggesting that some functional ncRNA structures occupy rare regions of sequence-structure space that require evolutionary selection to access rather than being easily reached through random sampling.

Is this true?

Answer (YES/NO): NO